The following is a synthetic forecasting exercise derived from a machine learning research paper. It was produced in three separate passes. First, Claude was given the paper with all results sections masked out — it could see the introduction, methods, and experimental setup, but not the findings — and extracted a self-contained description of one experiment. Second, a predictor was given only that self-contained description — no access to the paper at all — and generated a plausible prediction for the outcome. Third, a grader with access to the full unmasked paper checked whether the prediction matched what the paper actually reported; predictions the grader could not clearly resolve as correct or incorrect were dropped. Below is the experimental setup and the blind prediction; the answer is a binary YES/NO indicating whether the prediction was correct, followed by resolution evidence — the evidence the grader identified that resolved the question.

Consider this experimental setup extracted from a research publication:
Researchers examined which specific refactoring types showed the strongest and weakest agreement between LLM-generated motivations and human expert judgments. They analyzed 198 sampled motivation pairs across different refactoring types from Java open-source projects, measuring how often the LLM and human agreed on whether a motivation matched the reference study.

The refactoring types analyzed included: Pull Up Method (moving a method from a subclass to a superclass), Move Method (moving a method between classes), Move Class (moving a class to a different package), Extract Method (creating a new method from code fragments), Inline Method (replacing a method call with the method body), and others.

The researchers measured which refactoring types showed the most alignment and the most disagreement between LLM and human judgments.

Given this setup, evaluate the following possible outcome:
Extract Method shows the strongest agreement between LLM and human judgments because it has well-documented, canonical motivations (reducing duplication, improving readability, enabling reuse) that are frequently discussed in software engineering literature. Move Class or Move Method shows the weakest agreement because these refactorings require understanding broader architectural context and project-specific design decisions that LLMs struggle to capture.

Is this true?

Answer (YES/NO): NO